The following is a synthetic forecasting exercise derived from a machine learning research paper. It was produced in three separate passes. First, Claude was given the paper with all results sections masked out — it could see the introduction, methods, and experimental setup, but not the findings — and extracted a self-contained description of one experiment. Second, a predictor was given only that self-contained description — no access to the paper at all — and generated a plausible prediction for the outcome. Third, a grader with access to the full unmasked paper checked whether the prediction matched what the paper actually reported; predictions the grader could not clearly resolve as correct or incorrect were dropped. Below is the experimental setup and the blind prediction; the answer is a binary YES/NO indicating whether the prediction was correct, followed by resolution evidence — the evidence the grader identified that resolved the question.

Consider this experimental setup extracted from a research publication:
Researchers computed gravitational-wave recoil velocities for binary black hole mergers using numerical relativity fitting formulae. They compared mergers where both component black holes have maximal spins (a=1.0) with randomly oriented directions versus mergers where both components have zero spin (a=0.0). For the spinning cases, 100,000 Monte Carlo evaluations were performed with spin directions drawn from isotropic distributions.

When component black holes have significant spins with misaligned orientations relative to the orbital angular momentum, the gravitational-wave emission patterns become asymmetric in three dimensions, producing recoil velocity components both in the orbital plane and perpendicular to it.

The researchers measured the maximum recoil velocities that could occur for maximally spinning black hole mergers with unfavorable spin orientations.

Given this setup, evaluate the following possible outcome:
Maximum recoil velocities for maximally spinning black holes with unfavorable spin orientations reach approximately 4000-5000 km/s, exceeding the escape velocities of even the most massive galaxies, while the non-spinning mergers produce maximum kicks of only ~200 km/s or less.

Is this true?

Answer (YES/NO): NO